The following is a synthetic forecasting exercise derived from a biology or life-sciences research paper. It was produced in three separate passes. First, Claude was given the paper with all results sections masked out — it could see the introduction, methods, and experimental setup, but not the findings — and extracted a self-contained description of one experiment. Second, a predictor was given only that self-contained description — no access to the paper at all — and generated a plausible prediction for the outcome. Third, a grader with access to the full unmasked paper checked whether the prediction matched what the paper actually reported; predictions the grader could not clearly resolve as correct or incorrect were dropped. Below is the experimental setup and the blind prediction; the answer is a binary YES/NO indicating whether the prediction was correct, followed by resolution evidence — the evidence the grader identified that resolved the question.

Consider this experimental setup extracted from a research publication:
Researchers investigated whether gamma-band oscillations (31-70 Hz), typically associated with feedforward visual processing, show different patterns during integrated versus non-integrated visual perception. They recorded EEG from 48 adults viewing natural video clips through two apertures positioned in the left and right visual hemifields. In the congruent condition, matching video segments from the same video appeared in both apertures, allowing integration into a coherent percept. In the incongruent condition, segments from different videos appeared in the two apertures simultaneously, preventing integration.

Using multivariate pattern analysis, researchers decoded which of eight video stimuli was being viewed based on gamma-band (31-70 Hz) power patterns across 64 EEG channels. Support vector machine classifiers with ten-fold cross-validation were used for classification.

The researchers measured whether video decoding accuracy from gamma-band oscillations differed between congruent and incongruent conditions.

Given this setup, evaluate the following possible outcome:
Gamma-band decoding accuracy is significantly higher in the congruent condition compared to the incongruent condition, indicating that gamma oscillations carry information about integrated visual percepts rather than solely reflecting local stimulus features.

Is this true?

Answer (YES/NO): NO